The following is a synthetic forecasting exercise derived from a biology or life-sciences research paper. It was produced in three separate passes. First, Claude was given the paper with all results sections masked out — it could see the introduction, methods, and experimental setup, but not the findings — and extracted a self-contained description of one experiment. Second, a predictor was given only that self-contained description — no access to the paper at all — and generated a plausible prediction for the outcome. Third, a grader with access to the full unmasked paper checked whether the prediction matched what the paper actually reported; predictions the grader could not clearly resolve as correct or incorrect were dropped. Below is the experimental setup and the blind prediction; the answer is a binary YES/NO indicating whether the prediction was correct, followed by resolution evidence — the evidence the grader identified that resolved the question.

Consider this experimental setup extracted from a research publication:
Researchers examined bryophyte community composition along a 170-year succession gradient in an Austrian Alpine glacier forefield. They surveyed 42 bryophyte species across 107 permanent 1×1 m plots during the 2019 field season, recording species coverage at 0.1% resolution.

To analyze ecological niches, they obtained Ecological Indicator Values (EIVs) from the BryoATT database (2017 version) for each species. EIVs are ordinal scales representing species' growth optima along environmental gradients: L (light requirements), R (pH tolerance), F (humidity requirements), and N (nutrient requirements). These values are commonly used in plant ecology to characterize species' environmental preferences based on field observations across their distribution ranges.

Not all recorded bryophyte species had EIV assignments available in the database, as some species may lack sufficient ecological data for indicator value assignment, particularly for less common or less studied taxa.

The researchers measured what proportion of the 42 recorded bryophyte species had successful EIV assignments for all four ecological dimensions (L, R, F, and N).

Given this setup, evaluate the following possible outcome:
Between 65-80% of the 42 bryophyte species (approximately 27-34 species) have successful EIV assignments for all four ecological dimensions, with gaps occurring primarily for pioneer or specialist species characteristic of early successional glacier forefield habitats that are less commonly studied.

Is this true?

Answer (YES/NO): YES